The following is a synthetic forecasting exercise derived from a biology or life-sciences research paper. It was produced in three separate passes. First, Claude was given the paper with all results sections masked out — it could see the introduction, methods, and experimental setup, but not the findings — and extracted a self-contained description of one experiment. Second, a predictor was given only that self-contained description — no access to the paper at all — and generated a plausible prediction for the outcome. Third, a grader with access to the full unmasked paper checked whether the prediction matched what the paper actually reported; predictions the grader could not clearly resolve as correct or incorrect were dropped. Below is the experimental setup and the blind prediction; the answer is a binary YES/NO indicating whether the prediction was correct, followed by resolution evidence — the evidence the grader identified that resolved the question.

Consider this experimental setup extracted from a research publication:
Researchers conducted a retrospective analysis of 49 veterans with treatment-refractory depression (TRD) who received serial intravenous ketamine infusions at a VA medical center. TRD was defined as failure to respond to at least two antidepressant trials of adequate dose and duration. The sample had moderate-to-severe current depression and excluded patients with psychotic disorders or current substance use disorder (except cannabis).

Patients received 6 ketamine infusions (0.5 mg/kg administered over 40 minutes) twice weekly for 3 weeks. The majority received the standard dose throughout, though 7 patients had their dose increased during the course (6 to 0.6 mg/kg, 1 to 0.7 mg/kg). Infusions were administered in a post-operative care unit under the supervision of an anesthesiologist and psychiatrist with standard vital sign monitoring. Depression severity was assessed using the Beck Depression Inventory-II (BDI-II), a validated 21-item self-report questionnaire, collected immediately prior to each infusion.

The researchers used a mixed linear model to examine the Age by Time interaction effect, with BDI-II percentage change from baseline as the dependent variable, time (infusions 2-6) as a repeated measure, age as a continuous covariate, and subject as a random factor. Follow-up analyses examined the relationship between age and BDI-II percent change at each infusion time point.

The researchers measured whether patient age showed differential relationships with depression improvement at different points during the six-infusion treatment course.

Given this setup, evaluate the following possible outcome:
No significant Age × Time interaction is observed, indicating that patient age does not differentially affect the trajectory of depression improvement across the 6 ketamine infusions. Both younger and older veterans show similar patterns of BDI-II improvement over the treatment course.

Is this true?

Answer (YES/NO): NO